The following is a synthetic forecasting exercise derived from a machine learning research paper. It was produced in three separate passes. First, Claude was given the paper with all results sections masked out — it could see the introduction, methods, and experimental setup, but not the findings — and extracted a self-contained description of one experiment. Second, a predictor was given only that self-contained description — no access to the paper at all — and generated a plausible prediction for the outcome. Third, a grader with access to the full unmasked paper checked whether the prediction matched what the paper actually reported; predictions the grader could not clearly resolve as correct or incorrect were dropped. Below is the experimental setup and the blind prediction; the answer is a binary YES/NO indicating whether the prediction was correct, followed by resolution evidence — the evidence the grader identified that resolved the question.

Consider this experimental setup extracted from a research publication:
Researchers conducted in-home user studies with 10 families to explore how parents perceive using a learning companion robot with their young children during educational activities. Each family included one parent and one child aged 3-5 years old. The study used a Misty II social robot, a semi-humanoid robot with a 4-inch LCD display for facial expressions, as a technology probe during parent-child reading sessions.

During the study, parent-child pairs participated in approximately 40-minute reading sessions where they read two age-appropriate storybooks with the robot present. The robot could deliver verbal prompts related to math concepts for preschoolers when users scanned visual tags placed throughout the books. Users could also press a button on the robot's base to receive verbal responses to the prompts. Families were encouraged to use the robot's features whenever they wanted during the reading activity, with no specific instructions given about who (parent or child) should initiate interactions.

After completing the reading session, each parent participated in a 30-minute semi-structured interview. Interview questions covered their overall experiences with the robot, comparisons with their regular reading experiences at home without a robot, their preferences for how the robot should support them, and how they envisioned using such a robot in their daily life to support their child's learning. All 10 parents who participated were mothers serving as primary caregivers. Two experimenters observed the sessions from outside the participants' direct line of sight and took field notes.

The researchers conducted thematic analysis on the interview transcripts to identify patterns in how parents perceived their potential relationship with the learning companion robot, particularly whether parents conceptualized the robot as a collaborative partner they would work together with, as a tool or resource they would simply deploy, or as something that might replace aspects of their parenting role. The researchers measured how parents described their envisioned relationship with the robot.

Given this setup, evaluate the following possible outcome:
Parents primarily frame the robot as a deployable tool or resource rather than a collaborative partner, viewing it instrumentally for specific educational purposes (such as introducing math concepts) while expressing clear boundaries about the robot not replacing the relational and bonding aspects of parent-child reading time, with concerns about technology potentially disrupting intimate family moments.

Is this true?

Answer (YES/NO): NO